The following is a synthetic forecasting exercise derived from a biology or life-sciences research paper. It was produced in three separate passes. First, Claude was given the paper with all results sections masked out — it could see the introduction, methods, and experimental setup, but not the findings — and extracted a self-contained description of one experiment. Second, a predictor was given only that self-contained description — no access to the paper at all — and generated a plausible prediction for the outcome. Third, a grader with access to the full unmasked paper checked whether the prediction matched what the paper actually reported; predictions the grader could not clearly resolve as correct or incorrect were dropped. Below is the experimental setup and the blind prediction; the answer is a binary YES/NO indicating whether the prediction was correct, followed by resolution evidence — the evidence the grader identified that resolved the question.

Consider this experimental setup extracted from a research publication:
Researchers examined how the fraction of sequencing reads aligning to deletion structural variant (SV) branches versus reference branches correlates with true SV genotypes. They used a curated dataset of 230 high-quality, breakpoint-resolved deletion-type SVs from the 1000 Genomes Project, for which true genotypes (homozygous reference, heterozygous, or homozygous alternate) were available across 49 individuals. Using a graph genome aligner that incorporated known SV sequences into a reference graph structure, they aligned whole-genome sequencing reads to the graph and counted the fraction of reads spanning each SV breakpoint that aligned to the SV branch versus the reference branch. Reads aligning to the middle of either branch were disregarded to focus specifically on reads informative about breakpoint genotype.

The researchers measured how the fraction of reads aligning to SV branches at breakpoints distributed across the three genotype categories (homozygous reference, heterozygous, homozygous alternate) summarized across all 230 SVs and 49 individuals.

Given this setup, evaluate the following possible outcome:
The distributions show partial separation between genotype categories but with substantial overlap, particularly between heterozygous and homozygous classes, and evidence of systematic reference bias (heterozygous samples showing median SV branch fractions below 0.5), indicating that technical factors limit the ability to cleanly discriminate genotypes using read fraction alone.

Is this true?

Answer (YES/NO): NO